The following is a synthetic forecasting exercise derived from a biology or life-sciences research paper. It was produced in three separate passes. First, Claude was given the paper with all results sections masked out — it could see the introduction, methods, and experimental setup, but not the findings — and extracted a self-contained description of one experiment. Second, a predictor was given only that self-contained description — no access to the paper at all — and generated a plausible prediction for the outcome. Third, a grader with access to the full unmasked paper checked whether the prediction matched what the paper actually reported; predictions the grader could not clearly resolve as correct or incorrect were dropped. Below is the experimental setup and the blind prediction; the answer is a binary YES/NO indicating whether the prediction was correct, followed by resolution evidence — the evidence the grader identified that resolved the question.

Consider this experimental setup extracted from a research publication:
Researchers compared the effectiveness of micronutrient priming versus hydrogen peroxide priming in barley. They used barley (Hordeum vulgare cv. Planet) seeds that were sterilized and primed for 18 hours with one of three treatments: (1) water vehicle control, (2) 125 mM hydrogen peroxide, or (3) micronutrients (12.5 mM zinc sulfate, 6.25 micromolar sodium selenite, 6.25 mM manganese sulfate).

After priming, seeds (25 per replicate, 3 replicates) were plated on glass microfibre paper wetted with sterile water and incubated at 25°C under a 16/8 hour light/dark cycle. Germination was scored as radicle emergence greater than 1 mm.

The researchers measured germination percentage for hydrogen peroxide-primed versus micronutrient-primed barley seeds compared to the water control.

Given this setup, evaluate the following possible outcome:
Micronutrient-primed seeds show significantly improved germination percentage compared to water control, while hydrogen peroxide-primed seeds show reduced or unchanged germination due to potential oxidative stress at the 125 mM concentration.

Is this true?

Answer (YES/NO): YES